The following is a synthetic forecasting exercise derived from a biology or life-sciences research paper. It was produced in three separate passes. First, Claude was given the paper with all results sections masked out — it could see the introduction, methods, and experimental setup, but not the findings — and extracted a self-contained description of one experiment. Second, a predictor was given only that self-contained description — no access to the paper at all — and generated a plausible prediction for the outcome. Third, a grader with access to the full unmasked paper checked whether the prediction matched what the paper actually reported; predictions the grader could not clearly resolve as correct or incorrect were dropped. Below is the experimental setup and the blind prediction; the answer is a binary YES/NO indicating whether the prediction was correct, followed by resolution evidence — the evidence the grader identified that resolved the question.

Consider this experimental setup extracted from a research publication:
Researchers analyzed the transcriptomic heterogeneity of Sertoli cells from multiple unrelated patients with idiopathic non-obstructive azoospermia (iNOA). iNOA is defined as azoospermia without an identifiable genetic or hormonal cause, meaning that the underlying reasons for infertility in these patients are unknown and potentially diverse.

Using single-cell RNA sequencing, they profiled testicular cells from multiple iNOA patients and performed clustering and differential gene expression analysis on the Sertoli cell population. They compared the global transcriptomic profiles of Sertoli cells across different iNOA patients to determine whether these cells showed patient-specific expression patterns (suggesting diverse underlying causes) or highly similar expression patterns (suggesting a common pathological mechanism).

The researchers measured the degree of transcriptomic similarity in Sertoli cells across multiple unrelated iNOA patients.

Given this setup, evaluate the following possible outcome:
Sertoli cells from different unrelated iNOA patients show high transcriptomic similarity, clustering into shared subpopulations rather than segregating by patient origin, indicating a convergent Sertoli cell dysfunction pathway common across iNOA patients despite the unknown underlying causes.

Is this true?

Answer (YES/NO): YES